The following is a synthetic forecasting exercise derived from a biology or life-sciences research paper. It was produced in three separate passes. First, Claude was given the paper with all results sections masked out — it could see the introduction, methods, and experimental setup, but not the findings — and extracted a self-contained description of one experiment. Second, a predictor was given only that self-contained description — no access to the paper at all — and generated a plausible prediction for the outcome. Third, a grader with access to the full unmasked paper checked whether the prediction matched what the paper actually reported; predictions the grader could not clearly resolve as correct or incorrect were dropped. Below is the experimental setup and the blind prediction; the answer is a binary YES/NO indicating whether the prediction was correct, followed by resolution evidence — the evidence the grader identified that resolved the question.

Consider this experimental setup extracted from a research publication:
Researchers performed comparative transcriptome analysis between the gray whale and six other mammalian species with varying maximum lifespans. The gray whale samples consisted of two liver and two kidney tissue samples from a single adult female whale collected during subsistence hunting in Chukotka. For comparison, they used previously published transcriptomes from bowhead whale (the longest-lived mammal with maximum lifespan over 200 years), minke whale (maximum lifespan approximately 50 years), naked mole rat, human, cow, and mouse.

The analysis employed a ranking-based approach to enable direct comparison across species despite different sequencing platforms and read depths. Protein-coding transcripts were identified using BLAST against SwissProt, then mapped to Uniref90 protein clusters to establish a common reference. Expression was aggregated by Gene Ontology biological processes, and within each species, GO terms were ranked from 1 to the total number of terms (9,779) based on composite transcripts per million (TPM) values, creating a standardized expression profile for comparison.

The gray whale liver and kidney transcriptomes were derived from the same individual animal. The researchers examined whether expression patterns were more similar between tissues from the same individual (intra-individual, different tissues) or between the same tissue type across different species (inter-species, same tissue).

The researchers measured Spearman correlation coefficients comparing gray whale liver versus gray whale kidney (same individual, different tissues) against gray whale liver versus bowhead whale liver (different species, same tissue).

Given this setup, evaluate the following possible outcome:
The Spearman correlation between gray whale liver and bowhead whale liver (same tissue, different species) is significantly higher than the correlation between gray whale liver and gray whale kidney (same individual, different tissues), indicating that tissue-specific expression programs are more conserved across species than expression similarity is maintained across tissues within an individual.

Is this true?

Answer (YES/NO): NO